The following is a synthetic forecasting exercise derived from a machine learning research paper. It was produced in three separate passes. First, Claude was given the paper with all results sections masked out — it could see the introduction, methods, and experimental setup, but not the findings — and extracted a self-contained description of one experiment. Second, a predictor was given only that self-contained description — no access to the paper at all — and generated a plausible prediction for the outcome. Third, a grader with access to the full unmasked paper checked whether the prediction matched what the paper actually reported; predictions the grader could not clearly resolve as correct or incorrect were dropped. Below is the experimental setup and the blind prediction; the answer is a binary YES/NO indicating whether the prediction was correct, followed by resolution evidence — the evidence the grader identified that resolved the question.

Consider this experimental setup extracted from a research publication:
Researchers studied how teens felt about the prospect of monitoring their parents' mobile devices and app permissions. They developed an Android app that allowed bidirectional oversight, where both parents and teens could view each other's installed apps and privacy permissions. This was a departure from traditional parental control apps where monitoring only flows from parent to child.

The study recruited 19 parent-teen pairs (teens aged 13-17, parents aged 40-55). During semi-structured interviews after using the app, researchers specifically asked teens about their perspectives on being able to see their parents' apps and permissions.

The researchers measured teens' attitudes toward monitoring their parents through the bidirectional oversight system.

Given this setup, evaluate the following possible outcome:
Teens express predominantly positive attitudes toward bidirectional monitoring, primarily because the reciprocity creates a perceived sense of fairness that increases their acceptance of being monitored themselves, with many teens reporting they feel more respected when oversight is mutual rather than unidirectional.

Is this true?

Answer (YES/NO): NO